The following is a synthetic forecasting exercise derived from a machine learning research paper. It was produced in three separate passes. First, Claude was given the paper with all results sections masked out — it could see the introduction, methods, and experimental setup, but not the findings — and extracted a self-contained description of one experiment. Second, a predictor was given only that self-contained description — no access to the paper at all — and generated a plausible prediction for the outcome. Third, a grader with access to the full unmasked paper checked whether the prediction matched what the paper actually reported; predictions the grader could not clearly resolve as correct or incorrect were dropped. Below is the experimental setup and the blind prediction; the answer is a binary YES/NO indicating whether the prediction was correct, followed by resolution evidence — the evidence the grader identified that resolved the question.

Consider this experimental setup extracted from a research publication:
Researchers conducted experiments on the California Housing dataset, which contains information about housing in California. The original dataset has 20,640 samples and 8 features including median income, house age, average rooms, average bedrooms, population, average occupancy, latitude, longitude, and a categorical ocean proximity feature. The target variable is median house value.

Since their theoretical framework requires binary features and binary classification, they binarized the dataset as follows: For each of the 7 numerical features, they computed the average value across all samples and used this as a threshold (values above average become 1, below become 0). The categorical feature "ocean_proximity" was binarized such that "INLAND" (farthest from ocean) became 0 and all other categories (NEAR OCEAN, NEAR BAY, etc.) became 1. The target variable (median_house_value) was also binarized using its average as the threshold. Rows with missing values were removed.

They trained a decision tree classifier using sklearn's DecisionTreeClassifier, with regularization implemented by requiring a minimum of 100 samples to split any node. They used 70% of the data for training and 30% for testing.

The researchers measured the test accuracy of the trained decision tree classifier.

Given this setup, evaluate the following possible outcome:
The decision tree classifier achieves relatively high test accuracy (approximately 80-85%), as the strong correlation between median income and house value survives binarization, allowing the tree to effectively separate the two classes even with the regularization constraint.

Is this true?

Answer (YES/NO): YES